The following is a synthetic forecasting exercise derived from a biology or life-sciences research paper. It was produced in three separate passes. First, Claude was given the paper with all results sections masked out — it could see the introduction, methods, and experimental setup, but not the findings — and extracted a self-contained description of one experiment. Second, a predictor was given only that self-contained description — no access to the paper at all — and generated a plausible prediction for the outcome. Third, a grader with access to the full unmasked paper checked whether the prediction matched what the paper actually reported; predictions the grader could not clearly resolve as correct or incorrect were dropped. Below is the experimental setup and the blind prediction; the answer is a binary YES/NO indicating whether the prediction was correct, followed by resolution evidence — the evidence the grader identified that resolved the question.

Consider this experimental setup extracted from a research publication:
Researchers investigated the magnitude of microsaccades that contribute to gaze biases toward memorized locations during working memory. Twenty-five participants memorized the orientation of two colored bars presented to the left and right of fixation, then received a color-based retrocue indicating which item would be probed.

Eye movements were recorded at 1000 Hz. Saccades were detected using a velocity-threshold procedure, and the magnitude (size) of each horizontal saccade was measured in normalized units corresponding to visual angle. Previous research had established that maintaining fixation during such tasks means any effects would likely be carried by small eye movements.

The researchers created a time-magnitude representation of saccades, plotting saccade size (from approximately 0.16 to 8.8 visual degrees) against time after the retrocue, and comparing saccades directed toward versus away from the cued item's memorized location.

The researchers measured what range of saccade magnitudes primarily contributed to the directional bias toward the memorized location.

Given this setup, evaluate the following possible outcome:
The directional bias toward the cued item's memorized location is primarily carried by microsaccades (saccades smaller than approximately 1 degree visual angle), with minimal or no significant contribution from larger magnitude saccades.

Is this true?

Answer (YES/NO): YES